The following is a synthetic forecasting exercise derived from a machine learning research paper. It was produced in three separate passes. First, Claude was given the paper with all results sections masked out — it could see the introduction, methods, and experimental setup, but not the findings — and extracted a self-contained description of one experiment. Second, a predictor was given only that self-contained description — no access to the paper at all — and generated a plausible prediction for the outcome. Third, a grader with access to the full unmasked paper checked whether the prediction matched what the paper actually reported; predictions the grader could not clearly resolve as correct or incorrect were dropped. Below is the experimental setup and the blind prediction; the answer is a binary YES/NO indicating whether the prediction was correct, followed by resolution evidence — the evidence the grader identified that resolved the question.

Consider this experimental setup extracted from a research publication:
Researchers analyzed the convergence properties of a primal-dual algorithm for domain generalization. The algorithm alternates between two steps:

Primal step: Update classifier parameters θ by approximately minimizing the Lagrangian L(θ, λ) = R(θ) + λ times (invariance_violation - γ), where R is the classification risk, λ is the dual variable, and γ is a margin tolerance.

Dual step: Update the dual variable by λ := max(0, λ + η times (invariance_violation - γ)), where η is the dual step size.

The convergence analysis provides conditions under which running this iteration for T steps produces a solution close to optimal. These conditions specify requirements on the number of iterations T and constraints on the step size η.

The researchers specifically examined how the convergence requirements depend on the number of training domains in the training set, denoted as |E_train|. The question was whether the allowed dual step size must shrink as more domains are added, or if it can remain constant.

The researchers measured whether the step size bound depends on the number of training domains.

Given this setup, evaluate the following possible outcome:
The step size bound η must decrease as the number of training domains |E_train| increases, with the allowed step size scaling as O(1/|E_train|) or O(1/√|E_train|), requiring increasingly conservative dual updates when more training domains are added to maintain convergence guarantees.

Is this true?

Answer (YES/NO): YES